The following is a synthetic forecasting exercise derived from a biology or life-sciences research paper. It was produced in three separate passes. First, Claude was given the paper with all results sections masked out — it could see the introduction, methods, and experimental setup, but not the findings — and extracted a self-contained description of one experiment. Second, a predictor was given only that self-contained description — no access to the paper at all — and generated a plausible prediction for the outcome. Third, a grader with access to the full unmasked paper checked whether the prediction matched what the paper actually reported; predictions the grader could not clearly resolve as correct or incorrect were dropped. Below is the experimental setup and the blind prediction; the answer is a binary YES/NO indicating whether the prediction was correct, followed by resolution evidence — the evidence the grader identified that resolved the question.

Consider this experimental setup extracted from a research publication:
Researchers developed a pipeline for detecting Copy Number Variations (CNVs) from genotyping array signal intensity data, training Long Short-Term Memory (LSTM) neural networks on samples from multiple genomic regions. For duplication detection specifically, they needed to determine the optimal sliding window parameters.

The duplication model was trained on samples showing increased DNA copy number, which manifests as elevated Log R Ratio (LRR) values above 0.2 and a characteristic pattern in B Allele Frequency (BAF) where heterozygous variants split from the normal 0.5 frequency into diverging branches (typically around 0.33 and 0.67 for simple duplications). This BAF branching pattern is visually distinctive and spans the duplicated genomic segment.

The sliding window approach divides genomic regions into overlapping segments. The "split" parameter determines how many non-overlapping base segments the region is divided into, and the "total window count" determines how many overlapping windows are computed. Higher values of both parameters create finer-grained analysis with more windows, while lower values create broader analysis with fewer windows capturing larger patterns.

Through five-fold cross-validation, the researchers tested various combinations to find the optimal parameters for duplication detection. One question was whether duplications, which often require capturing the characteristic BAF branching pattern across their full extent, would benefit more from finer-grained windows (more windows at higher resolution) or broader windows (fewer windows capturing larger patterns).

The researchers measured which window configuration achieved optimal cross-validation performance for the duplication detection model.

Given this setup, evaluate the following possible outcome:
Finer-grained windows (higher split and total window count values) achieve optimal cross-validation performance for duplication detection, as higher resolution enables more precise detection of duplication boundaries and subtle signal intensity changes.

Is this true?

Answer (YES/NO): YES